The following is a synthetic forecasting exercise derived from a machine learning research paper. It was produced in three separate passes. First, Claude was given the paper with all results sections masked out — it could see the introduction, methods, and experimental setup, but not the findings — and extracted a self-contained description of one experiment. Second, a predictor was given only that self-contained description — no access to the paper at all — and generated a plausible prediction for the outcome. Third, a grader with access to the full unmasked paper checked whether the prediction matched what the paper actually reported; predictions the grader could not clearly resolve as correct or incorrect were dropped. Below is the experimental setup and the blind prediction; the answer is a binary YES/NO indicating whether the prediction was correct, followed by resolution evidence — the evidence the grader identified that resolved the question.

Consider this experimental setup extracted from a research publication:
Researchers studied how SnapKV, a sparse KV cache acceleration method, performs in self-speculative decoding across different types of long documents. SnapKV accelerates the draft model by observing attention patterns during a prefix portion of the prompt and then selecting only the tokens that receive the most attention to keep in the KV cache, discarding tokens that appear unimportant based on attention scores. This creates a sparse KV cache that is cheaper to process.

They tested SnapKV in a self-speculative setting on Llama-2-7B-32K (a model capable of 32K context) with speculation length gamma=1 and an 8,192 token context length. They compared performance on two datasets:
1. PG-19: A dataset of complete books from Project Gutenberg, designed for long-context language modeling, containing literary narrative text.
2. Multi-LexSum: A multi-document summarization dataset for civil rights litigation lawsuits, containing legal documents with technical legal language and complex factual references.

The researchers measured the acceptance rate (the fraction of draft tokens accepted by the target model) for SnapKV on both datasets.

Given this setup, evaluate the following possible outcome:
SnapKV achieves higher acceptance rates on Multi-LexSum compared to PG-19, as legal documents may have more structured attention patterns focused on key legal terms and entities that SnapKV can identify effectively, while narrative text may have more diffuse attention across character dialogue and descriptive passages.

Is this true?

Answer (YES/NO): NO